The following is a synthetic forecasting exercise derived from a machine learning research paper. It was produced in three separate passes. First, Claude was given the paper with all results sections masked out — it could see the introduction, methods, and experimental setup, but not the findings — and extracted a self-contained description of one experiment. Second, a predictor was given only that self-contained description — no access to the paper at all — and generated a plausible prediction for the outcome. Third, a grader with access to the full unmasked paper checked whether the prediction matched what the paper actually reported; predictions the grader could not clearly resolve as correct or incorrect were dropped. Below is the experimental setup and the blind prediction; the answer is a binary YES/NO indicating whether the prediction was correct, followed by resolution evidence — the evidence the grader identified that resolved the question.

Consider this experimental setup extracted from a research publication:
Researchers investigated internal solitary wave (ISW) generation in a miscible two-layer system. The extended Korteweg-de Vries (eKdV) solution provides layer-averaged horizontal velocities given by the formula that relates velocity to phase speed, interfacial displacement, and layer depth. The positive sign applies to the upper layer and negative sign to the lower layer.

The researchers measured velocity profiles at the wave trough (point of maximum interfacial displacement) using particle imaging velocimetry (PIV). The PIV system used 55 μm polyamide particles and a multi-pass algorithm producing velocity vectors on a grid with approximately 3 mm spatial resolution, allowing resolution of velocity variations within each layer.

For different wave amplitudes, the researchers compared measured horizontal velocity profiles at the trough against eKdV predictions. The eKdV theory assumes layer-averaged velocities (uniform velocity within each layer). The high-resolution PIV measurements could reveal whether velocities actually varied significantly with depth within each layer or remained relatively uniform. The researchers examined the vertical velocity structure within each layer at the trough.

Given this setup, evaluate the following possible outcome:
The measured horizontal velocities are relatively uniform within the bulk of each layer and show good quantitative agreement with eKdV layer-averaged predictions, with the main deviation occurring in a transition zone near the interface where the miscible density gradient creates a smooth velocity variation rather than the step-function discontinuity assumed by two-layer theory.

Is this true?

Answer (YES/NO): YES